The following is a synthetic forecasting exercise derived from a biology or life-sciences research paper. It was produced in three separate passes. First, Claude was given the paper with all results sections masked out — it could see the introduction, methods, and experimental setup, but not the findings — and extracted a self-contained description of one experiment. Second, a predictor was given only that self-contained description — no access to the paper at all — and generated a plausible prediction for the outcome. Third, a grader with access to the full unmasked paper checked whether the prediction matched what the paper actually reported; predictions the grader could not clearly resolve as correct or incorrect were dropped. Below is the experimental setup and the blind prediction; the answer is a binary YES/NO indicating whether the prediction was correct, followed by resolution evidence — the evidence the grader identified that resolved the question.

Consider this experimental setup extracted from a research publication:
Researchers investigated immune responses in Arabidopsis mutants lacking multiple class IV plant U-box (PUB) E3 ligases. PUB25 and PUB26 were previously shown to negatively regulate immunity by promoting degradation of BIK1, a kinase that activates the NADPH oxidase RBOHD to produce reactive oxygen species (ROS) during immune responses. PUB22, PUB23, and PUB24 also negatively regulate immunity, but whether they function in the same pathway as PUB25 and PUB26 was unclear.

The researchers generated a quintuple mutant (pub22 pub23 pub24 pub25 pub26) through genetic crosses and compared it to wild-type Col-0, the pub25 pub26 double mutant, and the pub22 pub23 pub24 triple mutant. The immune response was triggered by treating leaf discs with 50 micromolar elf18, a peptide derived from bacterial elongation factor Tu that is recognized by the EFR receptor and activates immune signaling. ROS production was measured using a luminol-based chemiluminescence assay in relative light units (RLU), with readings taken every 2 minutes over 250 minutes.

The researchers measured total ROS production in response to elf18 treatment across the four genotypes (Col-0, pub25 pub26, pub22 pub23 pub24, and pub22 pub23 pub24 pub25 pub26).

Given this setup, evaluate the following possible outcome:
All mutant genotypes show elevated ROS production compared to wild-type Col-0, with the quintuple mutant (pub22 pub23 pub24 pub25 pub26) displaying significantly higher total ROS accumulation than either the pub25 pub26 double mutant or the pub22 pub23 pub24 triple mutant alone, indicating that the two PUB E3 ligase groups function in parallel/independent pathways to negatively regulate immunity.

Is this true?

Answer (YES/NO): YES